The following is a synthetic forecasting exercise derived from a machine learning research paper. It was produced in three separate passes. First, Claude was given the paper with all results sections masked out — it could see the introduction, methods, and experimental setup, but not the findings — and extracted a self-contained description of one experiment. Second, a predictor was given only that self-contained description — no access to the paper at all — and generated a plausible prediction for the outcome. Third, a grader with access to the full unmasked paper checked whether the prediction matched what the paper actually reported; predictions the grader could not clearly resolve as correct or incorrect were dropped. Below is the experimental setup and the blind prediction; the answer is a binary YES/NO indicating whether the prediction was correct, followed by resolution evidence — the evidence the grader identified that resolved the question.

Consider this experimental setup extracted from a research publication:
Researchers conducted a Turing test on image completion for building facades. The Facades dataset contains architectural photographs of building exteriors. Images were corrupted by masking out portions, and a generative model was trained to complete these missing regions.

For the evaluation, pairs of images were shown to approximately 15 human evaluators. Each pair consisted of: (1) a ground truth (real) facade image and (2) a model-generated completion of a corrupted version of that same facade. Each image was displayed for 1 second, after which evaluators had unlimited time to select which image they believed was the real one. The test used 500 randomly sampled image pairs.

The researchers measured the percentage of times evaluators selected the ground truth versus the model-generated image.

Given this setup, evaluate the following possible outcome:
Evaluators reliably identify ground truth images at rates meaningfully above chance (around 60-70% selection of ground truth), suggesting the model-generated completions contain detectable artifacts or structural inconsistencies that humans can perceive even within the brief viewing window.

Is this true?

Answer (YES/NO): NO